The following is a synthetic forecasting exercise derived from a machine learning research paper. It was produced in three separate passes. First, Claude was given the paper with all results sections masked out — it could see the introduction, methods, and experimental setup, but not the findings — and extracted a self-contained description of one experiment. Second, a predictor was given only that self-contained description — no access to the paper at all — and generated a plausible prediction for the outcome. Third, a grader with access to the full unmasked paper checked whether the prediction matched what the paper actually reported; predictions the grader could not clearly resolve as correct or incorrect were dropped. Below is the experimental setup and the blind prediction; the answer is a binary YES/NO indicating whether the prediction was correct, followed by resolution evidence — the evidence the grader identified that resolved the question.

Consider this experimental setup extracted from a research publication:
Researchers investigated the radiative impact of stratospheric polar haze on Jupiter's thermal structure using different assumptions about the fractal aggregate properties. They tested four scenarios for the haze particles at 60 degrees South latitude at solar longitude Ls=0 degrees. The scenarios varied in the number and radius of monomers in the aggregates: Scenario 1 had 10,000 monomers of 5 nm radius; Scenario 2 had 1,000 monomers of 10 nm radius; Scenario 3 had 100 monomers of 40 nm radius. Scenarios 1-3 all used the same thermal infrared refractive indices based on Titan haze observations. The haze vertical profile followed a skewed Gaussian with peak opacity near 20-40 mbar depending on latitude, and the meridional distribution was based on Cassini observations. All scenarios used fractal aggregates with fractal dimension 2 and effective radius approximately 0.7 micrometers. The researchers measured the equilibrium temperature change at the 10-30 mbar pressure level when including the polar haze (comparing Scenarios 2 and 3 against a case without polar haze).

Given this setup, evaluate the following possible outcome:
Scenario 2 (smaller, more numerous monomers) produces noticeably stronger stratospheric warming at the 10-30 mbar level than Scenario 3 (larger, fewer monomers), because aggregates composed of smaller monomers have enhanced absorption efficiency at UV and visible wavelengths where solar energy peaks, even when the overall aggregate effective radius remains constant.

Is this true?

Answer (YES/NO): NO